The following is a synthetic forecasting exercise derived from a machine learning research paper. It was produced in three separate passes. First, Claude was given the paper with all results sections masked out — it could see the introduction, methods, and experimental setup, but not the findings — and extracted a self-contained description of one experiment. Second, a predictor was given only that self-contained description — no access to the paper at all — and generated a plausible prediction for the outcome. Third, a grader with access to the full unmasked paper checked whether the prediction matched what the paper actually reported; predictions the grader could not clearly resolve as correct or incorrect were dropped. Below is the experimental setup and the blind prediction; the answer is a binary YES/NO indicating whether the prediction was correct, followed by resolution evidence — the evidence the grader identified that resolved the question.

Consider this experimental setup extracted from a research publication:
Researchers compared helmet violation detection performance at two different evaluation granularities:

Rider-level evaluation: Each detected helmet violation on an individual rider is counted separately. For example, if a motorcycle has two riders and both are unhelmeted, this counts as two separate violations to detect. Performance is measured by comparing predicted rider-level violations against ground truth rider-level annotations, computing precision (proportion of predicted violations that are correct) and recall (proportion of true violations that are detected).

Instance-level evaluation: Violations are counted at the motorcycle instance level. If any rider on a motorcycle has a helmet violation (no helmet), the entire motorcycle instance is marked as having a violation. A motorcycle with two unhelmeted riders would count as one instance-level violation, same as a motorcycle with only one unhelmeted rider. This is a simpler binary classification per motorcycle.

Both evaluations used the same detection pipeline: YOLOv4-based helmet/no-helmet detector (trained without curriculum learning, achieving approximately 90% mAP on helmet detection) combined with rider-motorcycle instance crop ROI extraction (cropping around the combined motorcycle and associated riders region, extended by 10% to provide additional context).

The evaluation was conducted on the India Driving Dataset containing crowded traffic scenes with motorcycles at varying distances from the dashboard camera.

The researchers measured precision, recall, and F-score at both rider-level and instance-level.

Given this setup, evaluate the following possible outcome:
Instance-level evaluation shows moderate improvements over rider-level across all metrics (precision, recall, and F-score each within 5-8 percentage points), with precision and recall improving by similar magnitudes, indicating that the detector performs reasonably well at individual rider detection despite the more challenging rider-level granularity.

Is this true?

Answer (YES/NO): NO